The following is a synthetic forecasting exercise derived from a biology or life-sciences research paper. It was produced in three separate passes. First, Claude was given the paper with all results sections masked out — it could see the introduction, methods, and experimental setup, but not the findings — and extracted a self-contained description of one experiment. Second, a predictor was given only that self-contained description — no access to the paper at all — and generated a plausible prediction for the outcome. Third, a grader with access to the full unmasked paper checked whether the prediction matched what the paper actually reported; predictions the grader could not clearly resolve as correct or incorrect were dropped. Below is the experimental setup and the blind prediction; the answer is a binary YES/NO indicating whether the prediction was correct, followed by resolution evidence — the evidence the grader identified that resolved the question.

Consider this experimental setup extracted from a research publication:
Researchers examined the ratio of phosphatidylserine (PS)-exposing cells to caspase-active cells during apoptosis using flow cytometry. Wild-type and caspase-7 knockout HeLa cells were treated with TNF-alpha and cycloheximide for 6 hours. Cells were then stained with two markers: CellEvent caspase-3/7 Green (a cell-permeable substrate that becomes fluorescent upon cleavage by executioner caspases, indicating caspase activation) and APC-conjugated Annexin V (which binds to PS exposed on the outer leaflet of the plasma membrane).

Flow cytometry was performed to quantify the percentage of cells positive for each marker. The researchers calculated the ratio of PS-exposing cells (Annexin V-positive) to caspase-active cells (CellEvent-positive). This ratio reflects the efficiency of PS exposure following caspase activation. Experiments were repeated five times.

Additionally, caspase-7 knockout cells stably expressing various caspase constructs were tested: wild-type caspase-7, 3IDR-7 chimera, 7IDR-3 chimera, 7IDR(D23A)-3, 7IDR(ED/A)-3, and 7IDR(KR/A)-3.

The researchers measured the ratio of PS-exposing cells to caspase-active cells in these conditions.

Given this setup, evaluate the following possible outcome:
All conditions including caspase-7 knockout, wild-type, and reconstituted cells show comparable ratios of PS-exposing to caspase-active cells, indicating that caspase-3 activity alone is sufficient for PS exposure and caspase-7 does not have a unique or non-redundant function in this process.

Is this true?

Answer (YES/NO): NO